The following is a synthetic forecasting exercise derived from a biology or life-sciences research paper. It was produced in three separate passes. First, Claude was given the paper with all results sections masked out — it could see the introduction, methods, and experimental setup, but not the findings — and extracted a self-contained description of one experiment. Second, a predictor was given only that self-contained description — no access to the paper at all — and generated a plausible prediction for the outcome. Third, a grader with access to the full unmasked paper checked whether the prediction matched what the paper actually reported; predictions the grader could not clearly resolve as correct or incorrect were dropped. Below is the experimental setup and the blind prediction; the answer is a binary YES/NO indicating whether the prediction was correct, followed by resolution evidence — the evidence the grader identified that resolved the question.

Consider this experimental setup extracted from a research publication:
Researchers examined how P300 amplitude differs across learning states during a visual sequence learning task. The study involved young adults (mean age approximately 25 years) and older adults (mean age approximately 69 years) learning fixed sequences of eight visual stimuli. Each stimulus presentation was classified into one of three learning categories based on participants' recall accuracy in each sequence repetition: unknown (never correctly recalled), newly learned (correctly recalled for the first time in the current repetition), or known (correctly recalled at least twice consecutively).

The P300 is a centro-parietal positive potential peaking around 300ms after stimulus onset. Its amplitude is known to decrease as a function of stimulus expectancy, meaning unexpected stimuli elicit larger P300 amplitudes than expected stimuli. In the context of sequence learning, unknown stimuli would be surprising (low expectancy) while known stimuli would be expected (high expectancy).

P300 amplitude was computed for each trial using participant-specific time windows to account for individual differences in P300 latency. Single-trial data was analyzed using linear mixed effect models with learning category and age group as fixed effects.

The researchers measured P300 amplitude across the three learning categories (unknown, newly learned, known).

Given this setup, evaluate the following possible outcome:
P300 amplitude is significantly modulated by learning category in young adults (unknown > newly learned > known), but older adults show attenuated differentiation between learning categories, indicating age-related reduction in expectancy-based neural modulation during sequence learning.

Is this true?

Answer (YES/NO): NO